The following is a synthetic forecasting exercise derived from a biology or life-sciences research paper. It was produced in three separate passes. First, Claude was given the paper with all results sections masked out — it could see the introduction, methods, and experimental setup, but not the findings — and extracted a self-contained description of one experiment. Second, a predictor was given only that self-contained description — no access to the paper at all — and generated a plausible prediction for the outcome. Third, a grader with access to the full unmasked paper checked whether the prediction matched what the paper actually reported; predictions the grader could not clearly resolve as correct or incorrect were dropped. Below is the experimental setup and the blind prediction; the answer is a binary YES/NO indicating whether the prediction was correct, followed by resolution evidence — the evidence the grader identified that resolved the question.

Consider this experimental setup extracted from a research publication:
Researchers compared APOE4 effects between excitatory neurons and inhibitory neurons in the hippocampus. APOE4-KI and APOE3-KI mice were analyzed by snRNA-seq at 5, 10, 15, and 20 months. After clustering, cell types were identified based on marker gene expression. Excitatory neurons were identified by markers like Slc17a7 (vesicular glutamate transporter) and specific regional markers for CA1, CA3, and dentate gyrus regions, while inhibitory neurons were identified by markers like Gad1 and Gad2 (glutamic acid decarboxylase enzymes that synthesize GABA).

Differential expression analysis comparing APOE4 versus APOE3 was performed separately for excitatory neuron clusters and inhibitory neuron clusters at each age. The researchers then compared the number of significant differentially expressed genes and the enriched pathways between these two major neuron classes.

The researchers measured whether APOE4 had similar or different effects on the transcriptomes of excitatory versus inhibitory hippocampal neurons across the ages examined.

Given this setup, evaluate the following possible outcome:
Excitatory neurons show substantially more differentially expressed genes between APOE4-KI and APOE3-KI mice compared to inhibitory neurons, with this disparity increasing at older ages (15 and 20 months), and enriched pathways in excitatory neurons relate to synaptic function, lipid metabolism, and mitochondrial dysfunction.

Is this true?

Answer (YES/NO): NO